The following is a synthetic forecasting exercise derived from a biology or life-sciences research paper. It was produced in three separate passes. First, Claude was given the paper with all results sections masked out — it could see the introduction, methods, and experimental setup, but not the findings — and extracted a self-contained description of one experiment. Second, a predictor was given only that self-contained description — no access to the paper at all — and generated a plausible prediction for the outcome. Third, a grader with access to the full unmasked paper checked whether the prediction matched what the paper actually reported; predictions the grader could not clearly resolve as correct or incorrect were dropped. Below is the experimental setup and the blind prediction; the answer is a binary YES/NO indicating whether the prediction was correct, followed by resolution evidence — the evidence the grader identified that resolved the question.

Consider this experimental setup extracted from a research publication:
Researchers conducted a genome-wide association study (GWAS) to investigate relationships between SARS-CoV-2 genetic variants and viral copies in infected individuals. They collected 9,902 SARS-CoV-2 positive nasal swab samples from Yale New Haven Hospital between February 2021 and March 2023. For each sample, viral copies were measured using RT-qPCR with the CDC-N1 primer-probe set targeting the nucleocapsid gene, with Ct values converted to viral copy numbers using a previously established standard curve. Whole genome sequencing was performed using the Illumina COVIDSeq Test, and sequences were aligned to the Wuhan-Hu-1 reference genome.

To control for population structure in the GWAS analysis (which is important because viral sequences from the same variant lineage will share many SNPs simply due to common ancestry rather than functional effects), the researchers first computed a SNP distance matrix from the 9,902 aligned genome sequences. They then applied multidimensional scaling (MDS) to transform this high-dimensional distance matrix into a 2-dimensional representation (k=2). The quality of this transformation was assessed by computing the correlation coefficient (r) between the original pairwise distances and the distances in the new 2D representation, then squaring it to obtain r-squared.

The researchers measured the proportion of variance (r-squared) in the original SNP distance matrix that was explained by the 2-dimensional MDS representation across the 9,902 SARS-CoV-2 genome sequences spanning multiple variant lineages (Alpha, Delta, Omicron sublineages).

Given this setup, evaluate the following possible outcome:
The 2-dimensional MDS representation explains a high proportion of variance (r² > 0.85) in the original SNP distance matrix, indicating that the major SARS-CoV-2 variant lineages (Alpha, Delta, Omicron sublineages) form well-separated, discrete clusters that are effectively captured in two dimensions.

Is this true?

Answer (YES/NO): YES